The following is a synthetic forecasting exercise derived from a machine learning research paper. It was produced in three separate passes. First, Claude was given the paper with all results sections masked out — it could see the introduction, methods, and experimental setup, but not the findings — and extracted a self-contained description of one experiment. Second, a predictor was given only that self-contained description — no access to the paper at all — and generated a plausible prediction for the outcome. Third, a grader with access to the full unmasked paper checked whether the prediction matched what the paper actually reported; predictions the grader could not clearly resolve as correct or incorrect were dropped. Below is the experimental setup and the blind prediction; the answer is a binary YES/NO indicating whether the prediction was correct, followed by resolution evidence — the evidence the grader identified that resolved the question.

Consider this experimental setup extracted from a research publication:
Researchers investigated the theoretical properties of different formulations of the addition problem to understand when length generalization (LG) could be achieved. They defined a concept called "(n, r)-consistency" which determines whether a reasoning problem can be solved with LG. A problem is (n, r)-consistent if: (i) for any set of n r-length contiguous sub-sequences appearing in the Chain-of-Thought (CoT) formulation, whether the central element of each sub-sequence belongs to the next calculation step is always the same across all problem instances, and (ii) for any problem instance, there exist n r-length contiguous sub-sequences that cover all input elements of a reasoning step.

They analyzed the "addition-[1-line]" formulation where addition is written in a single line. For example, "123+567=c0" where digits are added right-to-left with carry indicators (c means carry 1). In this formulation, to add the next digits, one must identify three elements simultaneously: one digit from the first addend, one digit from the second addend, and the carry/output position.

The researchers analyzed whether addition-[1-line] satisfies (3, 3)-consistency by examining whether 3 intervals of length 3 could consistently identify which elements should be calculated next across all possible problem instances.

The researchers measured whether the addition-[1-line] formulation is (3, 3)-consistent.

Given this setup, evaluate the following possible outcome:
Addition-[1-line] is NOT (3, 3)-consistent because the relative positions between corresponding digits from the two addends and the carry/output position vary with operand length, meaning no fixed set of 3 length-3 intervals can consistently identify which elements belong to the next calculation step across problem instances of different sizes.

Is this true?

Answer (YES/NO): YES